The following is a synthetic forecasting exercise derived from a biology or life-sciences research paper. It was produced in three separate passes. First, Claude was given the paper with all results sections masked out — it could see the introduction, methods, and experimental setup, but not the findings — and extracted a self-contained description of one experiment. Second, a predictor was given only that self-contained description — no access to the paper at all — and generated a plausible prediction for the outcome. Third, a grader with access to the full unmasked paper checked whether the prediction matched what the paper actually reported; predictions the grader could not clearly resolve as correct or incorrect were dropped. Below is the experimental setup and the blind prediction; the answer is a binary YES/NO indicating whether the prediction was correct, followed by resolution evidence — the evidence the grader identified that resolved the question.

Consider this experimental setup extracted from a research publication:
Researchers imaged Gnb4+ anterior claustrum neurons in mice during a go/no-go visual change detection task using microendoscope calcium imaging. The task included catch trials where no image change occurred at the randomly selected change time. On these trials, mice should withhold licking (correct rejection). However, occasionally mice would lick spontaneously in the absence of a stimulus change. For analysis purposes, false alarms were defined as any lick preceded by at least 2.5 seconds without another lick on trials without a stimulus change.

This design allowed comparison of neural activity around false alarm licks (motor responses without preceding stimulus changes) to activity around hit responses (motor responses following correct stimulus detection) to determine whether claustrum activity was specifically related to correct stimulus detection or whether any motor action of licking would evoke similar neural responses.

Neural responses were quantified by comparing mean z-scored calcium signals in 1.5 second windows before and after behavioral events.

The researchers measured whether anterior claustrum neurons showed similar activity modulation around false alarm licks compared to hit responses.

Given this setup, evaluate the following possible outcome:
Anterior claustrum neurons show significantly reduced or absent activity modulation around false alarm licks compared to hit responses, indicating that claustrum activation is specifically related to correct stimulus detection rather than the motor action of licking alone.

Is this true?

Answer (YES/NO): NO